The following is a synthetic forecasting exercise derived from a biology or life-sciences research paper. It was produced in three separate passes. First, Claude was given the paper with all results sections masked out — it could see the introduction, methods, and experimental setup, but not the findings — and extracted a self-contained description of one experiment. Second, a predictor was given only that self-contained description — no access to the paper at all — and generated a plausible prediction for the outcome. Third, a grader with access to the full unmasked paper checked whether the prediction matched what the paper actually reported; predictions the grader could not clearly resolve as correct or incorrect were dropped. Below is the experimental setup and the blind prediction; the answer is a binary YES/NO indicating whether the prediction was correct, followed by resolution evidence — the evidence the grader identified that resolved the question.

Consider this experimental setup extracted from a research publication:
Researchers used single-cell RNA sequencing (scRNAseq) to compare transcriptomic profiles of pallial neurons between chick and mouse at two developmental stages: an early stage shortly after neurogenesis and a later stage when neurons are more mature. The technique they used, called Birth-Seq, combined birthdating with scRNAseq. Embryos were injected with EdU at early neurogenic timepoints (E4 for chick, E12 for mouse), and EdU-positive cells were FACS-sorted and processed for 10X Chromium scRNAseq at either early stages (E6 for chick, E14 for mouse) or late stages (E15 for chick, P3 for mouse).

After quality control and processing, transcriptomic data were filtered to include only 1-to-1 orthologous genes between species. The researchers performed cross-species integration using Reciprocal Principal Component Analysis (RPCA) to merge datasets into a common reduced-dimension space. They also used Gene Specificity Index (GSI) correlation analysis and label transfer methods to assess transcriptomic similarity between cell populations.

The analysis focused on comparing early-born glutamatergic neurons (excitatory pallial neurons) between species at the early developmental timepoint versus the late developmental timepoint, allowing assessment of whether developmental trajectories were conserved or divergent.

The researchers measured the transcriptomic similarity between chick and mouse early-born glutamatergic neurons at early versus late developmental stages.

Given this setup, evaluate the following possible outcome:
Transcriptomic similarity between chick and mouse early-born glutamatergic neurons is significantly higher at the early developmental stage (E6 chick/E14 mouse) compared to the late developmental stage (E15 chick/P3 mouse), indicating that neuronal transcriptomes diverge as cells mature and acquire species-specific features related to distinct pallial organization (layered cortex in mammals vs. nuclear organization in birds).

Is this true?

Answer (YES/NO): YES